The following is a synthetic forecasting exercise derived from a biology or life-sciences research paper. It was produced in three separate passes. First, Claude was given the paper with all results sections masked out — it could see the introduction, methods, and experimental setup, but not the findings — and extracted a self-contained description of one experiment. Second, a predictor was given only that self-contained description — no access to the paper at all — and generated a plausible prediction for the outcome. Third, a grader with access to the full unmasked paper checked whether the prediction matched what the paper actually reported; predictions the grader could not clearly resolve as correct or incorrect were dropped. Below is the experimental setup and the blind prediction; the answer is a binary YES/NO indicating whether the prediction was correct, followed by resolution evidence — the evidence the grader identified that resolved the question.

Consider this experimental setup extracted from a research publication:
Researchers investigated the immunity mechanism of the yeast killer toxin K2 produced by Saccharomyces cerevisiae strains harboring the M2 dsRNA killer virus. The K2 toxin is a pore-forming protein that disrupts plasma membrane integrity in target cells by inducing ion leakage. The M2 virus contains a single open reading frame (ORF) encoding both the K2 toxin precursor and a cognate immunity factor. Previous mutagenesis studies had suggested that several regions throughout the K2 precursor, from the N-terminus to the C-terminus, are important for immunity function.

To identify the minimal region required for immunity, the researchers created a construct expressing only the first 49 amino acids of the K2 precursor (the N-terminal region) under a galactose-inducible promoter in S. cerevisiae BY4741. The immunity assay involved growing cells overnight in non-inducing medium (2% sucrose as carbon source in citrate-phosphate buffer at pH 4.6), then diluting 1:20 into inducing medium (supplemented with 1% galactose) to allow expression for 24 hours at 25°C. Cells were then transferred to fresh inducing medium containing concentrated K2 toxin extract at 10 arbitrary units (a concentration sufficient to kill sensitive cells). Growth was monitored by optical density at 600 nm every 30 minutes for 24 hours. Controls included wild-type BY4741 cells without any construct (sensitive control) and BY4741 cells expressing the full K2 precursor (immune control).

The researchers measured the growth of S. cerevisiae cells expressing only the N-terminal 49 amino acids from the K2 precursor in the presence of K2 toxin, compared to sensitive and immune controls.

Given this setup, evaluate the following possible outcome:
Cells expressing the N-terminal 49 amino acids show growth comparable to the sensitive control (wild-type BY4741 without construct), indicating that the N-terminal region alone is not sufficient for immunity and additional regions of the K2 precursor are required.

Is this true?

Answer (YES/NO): NO